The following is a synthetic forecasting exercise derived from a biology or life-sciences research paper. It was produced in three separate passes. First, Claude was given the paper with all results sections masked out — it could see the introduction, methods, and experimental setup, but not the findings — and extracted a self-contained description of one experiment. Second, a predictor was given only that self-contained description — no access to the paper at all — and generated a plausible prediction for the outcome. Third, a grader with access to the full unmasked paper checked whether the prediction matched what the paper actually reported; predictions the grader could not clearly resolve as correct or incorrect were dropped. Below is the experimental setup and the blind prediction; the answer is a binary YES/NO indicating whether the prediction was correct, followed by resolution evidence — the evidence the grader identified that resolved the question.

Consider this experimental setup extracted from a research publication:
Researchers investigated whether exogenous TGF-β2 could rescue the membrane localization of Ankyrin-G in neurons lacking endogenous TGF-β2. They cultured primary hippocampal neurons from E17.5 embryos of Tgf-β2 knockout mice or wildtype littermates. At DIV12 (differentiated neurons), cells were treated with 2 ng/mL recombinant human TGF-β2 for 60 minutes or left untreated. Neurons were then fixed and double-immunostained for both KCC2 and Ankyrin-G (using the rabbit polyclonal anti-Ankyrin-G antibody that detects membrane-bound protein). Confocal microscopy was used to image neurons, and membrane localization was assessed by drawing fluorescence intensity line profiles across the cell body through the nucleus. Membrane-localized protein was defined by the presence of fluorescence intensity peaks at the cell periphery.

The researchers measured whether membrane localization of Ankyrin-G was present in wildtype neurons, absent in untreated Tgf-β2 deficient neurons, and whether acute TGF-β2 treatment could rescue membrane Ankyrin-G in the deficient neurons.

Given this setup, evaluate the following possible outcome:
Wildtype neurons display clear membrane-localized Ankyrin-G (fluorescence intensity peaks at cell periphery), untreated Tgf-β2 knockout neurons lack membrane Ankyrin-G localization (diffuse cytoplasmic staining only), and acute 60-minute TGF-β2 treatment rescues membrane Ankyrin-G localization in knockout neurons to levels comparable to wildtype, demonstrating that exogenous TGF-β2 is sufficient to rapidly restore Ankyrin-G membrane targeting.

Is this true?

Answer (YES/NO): YES